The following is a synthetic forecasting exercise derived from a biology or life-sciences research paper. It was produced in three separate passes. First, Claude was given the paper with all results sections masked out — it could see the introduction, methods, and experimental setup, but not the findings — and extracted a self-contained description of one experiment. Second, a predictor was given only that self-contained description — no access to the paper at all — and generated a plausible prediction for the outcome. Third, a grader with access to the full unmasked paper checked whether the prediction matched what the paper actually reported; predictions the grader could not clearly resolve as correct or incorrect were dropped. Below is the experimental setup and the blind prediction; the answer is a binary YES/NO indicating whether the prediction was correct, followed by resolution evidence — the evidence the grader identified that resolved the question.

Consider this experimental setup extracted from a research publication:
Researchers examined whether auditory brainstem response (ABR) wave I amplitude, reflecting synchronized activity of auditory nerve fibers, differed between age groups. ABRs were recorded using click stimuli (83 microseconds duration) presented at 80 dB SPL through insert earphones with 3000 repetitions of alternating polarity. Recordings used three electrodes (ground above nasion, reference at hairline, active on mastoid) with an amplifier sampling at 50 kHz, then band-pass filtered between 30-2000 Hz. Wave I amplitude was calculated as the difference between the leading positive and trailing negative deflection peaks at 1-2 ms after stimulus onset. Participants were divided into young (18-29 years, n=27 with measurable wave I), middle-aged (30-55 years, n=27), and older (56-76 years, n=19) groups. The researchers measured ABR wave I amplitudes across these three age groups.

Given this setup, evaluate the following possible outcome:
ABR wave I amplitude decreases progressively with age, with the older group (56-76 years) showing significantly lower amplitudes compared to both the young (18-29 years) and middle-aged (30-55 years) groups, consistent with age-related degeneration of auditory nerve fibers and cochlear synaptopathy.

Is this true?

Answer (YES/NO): NO